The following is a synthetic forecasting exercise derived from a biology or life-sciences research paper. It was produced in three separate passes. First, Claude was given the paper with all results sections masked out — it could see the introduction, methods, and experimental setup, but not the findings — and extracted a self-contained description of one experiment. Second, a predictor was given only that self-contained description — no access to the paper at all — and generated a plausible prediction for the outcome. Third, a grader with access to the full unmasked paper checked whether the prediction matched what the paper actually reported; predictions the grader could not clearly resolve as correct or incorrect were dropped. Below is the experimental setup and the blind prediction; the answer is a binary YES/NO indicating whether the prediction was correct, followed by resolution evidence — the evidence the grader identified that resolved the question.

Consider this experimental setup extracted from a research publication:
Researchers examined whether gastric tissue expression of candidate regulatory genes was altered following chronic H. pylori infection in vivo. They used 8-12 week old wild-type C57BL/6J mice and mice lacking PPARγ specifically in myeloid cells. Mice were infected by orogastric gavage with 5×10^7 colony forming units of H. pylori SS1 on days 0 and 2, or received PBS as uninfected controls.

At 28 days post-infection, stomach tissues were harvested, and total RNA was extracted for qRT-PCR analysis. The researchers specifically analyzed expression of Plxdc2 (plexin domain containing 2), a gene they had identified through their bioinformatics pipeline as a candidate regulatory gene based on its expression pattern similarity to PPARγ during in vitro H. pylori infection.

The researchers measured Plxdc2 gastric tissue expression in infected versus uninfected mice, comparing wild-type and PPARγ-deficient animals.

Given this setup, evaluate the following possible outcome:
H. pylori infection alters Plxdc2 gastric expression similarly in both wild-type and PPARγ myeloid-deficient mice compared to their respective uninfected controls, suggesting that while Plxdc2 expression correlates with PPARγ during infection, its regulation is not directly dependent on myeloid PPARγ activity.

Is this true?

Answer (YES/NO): NO